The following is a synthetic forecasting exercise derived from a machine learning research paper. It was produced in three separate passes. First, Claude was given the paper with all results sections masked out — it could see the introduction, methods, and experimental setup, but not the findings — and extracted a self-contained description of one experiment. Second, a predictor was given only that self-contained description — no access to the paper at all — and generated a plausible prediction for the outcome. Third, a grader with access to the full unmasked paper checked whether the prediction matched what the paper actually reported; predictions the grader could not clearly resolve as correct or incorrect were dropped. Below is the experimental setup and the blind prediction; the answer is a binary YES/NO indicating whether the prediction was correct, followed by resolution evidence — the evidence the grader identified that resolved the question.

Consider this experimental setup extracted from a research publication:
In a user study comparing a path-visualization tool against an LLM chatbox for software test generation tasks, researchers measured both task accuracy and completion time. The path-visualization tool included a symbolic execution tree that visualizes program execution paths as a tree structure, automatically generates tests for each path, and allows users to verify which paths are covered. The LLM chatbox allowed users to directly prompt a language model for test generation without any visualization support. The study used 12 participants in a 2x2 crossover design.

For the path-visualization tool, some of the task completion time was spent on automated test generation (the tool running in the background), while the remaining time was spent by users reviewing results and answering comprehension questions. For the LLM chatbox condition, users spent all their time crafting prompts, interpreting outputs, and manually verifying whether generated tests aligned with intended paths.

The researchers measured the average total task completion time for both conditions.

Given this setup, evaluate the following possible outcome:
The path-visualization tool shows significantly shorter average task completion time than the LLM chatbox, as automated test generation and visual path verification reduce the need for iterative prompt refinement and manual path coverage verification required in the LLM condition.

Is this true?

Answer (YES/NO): NO